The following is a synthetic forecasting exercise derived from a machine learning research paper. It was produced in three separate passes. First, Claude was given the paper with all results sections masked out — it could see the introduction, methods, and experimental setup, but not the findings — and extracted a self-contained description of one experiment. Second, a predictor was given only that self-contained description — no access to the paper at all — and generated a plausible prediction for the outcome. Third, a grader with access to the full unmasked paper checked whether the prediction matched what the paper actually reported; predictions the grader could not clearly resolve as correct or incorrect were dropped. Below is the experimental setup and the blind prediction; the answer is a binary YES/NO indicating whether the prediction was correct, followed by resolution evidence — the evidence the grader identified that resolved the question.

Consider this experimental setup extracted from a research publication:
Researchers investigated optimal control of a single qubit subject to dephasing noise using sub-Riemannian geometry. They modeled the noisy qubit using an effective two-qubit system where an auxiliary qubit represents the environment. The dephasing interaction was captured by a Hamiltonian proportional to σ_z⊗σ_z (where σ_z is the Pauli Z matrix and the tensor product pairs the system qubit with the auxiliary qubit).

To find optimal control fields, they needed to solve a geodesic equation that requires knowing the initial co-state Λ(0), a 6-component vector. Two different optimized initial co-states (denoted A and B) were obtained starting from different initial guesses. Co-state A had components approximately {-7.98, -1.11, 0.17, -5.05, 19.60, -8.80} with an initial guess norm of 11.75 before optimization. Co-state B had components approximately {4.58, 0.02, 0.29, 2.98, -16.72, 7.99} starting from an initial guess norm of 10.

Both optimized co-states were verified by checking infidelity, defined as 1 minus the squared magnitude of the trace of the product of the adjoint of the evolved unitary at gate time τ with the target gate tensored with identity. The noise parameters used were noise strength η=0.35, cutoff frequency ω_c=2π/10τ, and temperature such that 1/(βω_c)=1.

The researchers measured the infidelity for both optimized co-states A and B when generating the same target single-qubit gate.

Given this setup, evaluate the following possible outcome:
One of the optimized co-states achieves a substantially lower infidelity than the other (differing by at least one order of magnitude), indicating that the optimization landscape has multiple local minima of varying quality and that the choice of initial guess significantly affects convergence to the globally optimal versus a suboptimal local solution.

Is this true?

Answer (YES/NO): NO